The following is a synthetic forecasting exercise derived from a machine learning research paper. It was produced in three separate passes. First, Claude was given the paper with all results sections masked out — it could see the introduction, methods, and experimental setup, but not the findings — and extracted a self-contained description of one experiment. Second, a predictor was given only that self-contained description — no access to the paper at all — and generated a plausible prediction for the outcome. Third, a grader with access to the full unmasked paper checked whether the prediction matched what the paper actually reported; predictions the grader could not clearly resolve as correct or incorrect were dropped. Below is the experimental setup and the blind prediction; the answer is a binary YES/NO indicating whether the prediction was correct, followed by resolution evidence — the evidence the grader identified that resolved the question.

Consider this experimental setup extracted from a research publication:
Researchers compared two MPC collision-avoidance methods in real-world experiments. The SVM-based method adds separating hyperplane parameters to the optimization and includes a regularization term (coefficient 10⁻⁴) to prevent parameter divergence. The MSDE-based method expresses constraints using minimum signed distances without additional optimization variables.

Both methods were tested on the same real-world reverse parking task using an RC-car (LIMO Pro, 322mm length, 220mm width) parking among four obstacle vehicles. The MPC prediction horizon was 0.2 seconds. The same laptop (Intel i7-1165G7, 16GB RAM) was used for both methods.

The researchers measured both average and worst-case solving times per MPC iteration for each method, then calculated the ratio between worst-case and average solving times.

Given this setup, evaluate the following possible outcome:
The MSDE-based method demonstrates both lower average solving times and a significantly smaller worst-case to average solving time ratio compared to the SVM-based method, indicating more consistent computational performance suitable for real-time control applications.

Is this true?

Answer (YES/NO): YES